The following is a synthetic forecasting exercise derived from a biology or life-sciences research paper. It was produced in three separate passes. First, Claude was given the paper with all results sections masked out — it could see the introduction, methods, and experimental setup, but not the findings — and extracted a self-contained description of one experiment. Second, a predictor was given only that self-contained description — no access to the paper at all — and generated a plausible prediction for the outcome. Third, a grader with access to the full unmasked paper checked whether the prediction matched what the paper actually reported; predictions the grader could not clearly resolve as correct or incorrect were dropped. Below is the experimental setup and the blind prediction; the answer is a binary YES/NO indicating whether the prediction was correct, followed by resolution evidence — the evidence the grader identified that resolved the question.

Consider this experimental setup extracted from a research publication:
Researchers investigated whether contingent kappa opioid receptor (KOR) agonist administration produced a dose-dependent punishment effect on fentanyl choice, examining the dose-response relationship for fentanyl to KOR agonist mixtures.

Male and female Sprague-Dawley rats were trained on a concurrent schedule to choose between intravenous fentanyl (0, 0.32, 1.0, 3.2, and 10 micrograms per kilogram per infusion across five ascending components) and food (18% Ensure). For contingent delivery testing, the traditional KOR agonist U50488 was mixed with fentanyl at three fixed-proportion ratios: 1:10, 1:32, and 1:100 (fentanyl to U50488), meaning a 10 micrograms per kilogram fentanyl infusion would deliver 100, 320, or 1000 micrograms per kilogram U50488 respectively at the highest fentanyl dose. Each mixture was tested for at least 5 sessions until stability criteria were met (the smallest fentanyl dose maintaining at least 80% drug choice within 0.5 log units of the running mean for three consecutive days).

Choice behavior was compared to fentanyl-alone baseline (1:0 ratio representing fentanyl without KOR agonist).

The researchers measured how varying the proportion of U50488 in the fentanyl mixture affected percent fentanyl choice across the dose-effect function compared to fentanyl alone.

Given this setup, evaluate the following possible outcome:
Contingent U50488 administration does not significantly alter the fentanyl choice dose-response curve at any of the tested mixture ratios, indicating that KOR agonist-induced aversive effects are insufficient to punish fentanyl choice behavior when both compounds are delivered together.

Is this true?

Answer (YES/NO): NO